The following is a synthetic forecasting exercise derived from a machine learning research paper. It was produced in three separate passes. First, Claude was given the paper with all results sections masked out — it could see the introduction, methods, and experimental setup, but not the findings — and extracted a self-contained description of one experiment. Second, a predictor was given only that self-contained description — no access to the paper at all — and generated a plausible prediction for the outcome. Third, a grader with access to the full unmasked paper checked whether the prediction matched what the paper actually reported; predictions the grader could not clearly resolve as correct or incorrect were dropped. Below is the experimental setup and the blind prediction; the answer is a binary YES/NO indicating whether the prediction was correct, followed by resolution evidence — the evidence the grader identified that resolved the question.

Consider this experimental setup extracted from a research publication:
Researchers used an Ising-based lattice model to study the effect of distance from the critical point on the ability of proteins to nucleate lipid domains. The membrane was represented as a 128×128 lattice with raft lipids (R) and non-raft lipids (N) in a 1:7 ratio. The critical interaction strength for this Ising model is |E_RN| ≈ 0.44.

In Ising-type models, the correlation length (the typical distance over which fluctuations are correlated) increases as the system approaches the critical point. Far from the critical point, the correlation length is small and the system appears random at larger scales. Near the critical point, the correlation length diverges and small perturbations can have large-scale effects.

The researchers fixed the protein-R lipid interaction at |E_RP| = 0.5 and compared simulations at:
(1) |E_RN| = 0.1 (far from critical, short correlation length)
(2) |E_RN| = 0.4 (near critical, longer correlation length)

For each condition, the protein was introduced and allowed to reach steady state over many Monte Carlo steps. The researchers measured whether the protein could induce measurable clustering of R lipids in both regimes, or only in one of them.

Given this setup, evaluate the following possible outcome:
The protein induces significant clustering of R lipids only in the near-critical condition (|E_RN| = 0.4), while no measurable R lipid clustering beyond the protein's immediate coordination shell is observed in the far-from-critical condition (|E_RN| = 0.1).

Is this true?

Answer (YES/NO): YES